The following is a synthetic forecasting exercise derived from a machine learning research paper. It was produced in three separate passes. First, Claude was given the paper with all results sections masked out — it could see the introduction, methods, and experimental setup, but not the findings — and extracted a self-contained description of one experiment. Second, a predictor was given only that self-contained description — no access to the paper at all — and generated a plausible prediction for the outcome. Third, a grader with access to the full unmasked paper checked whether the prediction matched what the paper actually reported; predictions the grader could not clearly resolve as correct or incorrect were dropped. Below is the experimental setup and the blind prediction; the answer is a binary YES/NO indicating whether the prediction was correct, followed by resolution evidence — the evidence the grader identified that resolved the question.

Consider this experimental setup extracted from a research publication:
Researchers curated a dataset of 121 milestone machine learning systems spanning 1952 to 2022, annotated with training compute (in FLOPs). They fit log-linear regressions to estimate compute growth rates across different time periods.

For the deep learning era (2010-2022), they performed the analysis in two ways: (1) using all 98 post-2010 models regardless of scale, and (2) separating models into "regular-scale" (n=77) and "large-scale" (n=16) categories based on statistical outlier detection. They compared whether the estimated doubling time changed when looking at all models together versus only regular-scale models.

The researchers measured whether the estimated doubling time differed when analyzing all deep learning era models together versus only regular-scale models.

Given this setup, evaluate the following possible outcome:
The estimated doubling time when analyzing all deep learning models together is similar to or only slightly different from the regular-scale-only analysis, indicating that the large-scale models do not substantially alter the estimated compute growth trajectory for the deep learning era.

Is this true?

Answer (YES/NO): YES